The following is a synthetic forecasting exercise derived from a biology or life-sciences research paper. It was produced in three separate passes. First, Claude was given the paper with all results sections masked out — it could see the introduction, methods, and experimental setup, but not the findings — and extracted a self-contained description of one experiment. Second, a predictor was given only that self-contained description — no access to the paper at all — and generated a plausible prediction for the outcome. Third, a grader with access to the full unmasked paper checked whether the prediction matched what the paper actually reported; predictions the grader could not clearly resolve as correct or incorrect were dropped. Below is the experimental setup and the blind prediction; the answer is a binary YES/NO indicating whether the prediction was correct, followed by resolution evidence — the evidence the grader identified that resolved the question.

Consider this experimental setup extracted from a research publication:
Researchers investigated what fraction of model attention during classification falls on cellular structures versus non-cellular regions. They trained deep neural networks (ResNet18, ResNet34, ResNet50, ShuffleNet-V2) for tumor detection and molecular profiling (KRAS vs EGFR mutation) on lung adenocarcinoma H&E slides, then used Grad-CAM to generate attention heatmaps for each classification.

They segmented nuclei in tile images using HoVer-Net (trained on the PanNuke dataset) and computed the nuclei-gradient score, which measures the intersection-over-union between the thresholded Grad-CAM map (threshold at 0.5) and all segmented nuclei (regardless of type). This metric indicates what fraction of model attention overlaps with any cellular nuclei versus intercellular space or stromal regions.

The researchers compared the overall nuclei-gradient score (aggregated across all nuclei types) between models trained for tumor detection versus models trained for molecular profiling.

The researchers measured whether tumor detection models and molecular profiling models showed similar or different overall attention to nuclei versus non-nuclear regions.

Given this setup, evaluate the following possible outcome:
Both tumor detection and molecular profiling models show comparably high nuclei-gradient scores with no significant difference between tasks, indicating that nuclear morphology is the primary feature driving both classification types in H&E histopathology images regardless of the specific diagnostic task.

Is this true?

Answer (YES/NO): NO